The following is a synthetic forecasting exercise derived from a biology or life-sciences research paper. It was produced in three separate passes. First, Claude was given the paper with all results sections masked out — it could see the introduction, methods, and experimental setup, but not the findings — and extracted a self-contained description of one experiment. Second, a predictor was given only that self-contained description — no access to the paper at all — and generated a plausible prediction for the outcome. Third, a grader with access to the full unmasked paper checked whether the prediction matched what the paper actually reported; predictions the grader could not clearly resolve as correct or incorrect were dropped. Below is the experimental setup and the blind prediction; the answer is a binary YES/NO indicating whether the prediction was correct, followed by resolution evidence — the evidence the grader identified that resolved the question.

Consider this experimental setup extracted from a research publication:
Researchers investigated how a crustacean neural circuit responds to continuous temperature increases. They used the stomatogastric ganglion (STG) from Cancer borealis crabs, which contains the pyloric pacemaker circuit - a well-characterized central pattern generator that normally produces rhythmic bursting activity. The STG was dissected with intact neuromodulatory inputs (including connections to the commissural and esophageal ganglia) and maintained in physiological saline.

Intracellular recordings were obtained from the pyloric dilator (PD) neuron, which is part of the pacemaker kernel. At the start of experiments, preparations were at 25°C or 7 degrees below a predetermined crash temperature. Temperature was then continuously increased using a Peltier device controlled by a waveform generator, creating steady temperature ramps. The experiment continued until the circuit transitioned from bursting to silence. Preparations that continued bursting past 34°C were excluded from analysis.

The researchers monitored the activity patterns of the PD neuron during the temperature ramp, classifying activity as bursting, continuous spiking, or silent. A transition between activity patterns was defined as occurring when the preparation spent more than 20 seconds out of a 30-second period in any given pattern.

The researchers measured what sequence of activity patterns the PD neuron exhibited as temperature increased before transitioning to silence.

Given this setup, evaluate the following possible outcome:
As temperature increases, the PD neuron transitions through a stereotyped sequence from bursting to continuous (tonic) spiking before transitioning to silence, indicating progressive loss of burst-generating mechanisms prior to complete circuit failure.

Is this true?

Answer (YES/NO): NO